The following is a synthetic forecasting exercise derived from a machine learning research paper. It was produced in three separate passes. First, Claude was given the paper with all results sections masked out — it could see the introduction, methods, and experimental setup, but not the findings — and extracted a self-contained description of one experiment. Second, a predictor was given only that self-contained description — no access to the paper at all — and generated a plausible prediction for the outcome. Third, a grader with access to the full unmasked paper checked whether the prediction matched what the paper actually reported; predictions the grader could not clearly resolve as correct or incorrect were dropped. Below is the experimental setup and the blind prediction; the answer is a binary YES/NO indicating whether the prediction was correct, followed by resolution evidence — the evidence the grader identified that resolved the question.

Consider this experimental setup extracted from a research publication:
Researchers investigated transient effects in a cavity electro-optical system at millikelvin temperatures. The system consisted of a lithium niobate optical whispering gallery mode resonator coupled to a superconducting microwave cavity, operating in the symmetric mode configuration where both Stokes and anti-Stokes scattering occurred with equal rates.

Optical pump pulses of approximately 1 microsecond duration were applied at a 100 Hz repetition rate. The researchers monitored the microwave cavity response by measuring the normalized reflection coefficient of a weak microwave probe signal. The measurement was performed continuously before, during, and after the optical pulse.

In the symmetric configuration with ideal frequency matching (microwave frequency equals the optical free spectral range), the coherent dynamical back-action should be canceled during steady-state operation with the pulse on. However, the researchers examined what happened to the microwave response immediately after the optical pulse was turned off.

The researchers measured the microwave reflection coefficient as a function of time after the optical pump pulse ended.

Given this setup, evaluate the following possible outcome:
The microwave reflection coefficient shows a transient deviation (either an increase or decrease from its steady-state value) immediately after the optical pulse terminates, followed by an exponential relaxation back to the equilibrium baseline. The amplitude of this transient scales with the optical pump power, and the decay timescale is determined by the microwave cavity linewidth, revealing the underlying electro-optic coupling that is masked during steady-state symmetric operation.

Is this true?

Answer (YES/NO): NO